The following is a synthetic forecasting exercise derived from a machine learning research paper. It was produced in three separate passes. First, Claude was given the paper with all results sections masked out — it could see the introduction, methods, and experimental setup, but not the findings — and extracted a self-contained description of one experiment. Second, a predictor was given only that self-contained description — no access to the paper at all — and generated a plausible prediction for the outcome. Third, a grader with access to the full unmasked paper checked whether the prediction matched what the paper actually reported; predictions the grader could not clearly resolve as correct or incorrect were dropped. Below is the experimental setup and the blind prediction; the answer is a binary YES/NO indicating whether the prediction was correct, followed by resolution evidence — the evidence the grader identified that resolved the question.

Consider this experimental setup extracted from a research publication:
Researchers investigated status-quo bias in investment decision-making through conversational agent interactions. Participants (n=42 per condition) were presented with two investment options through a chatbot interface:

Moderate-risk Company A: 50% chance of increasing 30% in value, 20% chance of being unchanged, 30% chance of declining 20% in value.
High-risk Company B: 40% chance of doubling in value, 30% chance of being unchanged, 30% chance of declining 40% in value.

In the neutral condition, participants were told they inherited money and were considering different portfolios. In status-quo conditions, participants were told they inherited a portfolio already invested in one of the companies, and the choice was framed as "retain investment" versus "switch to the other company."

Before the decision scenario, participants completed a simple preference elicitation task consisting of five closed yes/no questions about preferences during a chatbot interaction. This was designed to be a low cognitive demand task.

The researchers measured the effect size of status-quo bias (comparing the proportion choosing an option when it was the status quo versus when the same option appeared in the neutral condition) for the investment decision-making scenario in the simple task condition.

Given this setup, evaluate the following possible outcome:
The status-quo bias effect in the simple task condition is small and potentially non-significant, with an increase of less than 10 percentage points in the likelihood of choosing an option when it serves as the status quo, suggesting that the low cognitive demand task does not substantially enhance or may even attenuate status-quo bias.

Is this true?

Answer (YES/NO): YES